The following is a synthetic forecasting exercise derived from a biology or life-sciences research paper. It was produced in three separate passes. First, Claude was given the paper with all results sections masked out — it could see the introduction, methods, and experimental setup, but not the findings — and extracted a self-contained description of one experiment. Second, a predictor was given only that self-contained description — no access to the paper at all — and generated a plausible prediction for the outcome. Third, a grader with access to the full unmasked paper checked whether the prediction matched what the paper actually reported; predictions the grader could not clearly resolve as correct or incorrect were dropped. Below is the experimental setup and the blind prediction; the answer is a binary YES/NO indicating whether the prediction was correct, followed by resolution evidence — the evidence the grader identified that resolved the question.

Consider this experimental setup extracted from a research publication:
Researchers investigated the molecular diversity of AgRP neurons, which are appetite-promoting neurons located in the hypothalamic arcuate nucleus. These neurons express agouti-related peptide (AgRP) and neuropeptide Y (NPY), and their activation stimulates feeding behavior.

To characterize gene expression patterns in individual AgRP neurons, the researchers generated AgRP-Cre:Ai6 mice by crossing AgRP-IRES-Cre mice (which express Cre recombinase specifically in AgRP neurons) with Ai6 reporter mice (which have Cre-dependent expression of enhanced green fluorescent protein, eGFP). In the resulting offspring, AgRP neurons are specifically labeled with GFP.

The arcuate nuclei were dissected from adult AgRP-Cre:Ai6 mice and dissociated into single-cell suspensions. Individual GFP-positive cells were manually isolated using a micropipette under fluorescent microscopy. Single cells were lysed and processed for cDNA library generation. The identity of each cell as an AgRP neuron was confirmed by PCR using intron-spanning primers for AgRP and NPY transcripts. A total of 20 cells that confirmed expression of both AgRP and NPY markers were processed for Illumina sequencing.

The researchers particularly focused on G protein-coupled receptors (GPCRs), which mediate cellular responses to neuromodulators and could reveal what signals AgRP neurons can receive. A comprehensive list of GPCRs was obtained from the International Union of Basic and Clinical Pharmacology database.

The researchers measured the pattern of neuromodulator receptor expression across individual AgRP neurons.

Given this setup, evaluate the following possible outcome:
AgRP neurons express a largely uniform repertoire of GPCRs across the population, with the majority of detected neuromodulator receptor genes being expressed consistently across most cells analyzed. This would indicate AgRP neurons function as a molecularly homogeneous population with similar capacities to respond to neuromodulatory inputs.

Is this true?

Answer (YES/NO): NO